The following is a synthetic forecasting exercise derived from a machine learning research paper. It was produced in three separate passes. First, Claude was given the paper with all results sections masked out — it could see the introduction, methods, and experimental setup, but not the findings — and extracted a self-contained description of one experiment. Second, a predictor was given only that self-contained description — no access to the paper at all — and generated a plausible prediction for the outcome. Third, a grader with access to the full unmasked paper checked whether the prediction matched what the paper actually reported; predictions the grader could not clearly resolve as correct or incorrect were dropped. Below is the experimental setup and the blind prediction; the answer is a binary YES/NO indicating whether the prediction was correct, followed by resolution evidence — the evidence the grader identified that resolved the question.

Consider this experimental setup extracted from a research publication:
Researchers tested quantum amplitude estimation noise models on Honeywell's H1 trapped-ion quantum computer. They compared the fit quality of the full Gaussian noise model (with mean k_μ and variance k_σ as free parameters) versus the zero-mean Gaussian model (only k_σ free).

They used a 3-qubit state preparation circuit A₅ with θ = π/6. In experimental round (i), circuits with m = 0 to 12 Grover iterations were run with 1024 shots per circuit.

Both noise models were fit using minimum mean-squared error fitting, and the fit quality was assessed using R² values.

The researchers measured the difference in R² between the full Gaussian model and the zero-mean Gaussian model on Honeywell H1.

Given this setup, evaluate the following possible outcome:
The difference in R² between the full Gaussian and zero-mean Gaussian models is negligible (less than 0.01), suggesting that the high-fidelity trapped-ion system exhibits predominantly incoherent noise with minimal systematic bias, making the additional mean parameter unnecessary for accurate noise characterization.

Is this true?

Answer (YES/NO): YES